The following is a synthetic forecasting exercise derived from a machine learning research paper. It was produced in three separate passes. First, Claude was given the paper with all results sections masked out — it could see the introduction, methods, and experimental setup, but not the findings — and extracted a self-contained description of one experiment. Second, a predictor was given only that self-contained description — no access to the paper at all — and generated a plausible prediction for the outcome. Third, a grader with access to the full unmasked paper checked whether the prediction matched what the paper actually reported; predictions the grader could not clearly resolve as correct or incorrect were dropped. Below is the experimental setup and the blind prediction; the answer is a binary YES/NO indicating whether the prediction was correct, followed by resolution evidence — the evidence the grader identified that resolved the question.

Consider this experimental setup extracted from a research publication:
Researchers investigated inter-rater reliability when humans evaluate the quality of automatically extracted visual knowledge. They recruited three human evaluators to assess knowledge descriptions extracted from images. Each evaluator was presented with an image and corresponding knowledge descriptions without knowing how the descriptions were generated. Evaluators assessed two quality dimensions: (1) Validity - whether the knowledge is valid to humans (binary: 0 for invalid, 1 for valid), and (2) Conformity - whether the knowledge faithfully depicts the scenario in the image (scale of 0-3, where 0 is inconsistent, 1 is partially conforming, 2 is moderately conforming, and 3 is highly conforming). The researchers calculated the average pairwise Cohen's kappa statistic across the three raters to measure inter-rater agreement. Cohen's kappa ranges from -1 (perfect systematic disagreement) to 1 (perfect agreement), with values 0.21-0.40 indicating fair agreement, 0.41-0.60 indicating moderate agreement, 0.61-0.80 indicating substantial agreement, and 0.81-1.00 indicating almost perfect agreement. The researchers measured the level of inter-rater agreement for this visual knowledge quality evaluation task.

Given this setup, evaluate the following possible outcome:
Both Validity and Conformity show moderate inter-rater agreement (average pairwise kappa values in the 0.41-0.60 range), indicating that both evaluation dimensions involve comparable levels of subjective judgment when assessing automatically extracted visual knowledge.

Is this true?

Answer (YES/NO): NO